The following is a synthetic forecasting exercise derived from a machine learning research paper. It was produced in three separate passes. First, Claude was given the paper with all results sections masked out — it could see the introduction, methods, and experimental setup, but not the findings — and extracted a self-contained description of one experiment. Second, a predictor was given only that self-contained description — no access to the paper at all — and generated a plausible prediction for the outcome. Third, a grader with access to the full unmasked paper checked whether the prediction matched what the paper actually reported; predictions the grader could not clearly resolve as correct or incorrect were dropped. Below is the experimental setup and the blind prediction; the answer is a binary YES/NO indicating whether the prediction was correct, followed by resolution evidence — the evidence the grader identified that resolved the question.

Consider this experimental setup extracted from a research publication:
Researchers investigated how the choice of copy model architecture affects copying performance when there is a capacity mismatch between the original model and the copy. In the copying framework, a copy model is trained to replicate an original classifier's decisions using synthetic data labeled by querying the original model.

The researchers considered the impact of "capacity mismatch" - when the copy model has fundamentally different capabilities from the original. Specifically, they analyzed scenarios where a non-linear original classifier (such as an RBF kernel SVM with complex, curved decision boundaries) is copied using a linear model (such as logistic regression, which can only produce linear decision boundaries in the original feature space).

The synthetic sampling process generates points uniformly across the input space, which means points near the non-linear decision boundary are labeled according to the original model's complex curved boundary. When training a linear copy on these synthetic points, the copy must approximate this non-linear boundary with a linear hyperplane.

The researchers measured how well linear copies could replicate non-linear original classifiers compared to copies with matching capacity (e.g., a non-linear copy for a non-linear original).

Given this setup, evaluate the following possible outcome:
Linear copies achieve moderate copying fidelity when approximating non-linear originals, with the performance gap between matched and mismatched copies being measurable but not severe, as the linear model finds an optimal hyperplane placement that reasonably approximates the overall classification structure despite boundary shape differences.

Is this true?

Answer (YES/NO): NO